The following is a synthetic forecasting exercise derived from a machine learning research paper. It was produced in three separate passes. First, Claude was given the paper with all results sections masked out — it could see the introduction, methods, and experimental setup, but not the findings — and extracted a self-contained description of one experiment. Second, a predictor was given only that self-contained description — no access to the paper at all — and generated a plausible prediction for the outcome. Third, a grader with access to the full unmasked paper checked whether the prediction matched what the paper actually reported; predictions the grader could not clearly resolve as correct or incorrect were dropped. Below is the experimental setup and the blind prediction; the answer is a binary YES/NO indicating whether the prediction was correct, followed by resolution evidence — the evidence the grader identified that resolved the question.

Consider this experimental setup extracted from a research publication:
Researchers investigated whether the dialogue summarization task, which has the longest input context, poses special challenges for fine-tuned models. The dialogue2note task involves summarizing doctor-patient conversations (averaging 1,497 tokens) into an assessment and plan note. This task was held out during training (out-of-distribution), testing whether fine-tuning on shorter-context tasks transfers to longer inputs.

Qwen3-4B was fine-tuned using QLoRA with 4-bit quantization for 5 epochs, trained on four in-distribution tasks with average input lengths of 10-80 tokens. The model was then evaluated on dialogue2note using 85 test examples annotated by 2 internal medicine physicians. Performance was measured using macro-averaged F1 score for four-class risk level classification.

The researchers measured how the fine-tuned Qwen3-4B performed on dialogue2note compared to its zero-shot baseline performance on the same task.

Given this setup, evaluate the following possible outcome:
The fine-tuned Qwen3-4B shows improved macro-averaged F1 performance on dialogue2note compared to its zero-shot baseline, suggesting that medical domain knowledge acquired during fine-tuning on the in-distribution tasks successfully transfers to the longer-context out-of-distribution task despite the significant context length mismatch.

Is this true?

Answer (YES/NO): NO